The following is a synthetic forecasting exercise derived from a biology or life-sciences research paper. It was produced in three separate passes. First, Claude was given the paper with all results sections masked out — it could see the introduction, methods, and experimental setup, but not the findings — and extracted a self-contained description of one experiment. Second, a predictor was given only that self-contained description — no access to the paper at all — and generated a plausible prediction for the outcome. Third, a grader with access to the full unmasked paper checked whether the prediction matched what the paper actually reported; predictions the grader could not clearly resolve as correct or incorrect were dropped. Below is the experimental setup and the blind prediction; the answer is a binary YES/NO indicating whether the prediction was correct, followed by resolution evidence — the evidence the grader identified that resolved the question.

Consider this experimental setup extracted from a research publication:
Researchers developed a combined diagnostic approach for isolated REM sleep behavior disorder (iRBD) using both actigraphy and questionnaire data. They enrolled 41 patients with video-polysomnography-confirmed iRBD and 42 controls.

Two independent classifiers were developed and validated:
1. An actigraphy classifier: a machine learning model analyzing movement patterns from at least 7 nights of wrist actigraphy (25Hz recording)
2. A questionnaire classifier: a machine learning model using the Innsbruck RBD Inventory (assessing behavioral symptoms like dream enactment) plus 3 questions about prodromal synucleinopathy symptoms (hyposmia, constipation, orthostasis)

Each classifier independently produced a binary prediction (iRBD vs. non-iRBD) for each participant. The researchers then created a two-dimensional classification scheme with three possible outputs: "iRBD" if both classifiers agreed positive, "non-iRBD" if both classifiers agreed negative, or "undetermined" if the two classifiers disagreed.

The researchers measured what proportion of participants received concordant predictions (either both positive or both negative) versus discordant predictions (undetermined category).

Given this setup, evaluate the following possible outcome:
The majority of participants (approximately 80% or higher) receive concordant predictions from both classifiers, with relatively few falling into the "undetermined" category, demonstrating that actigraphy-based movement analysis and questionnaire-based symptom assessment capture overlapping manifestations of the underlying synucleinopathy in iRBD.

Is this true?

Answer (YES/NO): YES